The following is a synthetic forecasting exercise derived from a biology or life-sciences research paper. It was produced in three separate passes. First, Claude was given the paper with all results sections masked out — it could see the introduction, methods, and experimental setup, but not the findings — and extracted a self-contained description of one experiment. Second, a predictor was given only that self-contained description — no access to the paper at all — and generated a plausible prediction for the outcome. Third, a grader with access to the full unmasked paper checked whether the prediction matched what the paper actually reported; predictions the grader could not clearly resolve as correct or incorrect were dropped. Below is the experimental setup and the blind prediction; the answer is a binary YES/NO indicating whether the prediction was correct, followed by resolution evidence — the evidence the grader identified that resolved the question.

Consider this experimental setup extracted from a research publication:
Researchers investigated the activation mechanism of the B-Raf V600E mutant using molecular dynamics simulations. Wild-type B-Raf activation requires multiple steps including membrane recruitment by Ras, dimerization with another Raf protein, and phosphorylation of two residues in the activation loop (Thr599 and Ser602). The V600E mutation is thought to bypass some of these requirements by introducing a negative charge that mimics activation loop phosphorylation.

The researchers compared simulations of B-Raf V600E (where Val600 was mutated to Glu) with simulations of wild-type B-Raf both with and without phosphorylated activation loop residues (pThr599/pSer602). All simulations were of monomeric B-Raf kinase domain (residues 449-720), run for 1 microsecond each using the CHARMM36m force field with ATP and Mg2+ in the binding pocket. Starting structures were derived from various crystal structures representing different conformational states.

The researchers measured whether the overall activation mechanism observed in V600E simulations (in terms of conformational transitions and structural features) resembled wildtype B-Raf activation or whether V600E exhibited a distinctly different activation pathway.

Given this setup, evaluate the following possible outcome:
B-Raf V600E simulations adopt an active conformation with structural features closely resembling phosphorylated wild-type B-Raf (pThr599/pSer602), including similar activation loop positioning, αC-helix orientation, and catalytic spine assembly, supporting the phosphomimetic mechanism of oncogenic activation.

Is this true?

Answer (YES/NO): YES